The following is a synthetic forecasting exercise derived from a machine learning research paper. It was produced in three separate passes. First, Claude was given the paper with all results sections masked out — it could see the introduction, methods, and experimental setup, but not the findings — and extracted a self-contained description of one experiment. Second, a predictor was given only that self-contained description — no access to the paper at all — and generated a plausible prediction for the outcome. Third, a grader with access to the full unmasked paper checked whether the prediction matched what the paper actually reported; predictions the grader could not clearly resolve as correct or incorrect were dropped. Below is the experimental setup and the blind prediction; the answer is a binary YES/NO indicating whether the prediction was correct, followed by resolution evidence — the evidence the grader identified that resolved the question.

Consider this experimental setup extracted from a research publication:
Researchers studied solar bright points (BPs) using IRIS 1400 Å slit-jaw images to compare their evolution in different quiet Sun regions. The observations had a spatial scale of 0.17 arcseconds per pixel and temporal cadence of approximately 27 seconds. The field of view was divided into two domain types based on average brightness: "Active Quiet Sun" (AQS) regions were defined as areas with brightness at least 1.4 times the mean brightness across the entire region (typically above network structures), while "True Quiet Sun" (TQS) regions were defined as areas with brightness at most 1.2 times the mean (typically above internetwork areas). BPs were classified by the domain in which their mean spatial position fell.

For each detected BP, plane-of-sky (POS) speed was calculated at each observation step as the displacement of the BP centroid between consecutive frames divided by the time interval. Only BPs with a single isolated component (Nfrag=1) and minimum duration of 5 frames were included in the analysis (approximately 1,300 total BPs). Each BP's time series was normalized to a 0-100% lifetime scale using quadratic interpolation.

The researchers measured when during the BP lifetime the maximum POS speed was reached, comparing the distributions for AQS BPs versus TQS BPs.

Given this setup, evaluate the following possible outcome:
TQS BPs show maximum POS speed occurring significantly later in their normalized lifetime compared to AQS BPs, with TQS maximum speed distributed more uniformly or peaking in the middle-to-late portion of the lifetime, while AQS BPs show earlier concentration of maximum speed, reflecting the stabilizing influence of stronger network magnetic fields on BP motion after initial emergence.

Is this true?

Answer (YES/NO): NO